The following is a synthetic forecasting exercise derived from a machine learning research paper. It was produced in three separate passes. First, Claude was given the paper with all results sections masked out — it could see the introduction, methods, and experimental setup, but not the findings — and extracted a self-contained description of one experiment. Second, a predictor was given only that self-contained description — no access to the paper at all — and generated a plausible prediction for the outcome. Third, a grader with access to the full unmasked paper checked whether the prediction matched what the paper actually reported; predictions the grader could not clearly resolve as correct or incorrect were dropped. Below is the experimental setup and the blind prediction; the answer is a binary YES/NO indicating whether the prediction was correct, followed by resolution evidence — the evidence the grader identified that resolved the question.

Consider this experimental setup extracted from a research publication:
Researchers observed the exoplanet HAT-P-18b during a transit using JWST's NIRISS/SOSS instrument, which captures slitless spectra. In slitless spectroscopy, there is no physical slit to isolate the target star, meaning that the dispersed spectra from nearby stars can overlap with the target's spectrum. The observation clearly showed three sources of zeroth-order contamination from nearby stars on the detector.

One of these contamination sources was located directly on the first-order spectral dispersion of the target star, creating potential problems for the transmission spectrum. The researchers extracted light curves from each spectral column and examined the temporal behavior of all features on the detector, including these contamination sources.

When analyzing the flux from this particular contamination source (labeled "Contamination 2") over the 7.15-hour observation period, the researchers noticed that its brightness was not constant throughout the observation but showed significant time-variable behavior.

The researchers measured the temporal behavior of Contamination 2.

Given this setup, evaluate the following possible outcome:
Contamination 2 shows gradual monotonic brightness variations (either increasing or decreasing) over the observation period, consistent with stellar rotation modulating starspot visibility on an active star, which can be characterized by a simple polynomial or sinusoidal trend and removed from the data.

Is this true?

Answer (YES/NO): NO